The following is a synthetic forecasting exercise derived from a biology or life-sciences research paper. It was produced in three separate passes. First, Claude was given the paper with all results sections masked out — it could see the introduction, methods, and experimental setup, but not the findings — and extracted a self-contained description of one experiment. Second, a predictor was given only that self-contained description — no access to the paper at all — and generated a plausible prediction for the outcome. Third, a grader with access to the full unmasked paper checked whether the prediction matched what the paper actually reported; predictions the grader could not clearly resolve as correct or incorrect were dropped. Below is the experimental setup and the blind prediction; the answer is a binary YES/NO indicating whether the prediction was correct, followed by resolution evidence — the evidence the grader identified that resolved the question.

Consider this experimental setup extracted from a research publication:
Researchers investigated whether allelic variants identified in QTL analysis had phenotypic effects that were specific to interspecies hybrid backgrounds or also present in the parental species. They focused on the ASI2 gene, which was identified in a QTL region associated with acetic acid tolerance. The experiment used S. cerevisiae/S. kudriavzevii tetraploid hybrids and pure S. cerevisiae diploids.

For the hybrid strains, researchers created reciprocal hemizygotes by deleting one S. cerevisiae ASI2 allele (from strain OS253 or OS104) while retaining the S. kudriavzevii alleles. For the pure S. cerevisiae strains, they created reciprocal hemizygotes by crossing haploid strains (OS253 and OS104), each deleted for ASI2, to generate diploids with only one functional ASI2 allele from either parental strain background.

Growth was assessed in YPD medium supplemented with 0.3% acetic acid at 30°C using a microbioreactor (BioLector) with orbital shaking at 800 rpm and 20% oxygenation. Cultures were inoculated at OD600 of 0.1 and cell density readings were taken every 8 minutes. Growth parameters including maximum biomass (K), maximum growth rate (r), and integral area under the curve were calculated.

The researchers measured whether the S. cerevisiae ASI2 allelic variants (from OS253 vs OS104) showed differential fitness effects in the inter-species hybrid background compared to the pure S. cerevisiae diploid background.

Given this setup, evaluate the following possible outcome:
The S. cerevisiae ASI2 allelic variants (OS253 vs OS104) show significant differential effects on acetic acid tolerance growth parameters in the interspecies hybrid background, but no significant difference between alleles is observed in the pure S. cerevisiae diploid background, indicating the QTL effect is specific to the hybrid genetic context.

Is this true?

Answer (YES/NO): YES